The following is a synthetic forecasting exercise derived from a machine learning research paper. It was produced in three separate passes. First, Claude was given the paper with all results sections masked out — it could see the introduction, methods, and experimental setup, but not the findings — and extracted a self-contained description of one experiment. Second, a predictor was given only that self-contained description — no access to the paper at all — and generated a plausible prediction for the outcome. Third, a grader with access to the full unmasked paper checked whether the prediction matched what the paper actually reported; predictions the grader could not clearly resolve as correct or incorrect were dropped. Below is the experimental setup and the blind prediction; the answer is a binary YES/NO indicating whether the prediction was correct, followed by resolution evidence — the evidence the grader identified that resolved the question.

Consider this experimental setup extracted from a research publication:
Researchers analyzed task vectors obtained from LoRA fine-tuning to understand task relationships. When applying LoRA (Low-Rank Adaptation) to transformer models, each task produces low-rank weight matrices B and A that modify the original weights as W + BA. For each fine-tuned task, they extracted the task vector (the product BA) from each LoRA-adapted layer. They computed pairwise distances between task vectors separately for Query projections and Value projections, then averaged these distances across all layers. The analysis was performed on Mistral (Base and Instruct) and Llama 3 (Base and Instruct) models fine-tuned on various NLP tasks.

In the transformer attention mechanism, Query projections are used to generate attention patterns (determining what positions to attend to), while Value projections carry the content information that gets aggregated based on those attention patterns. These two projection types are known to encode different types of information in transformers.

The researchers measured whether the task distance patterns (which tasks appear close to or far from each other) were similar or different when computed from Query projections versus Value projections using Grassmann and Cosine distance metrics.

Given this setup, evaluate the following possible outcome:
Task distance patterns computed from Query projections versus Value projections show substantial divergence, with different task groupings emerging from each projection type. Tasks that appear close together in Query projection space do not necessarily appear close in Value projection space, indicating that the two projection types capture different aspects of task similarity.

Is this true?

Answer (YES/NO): NO